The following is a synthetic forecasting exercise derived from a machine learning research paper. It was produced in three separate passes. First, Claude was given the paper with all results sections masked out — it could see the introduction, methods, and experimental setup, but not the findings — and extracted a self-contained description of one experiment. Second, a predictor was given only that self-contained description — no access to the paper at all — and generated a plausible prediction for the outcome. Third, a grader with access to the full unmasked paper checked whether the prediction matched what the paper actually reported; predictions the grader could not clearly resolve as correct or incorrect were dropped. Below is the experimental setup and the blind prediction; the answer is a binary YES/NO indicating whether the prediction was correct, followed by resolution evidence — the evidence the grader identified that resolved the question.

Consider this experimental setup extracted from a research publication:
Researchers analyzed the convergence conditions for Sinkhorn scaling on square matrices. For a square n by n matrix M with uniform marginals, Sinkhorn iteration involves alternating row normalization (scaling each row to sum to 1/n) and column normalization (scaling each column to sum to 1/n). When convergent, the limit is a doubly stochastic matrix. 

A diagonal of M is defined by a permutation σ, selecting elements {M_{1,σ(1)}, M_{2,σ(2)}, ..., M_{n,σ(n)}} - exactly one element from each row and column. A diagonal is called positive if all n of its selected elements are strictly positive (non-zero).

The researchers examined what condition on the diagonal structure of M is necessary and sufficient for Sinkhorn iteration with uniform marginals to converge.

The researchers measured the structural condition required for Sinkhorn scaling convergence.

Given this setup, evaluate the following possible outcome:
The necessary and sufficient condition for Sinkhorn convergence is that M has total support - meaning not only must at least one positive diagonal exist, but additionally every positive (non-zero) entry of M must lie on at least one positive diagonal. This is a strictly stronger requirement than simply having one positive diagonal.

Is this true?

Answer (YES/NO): NO